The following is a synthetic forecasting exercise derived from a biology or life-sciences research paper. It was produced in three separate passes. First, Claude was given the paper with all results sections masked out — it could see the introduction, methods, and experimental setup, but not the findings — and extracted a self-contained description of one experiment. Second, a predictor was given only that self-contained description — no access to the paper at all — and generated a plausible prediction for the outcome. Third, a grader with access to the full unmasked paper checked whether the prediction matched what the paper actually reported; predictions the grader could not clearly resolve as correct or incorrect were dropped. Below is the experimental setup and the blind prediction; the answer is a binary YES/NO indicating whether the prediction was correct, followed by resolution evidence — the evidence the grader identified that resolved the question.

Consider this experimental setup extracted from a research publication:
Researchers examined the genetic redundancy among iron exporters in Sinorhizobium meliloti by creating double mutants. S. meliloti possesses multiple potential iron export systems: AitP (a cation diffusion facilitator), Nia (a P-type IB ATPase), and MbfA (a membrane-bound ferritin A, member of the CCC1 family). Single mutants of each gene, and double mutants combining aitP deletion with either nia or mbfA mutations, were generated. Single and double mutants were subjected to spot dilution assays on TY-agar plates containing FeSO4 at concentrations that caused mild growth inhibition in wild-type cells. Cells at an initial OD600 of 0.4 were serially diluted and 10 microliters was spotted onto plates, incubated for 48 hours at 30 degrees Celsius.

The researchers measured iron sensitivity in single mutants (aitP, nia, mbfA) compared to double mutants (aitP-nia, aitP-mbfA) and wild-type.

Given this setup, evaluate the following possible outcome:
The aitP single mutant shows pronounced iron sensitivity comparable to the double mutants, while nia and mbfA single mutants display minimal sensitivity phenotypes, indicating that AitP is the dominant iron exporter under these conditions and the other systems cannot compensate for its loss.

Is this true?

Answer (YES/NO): NO